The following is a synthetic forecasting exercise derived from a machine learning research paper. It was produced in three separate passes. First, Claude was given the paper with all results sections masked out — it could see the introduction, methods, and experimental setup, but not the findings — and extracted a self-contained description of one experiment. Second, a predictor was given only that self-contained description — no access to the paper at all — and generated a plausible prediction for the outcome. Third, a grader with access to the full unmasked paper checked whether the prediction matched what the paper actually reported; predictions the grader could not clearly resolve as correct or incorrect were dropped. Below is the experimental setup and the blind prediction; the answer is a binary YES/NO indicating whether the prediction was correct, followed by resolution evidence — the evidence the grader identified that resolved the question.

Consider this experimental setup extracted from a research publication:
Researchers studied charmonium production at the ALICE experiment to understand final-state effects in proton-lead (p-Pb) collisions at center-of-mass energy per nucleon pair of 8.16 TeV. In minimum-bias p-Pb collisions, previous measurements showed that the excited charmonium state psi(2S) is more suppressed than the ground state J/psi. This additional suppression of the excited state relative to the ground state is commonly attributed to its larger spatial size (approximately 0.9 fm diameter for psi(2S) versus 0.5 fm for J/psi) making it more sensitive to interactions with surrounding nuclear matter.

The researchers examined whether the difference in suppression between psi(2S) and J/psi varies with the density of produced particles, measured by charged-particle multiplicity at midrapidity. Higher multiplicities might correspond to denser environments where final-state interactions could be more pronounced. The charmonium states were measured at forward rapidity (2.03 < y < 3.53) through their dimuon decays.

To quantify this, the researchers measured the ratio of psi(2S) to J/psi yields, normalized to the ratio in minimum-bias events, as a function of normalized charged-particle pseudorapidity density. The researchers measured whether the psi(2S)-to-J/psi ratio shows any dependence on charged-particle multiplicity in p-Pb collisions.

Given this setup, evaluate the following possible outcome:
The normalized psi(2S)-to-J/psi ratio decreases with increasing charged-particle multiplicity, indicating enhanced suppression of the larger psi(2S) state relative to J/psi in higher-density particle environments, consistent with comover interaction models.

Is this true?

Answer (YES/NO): NO